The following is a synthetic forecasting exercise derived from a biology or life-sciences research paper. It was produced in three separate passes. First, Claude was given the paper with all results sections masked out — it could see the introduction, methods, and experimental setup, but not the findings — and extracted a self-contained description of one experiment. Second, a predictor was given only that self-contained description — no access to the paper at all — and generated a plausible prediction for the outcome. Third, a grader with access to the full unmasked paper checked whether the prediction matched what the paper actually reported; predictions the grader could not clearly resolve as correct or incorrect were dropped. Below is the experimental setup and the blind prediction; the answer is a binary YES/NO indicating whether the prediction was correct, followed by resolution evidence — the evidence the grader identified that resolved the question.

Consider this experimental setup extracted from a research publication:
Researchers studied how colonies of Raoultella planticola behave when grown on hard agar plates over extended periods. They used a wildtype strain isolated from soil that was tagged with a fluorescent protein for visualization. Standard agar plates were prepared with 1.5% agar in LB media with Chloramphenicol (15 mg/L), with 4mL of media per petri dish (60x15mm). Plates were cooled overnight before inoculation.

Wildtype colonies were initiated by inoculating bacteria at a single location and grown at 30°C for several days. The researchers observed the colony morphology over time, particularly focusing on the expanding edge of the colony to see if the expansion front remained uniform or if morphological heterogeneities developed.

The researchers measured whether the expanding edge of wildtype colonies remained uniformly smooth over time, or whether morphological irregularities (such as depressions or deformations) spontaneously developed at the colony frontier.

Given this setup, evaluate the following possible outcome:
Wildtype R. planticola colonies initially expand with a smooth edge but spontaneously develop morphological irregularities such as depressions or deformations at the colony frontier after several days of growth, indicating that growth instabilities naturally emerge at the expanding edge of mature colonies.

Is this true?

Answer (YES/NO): NO